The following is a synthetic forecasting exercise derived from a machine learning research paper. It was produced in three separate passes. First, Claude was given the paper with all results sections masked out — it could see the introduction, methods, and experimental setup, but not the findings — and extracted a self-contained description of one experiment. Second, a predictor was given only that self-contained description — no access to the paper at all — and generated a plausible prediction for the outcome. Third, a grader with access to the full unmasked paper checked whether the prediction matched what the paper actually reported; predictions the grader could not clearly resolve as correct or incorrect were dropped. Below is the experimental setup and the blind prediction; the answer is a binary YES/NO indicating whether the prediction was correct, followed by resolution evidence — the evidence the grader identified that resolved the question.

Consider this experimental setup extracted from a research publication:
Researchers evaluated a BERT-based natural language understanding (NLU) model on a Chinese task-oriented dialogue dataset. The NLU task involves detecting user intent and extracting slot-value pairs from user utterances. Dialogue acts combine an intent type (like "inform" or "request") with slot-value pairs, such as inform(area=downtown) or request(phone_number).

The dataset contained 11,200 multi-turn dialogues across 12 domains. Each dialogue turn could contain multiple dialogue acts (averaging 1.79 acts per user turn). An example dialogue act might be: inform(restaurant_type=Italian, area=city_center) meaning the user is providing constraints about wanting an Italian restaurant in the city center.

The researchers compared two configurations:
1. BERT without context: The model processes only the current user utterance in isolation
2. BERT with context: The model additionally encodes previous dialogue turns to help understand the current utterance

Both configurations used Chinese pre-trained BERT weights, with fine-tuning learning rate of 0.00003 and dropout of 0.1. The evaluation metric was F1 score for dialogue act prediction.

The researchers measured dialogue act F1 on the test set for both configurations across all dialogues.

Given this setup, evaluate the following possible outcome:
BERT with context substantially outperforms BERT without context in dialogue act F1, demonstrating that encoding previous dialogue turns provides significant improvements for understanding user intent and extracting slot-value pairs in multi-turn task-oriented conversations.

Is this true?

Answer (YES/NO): NO